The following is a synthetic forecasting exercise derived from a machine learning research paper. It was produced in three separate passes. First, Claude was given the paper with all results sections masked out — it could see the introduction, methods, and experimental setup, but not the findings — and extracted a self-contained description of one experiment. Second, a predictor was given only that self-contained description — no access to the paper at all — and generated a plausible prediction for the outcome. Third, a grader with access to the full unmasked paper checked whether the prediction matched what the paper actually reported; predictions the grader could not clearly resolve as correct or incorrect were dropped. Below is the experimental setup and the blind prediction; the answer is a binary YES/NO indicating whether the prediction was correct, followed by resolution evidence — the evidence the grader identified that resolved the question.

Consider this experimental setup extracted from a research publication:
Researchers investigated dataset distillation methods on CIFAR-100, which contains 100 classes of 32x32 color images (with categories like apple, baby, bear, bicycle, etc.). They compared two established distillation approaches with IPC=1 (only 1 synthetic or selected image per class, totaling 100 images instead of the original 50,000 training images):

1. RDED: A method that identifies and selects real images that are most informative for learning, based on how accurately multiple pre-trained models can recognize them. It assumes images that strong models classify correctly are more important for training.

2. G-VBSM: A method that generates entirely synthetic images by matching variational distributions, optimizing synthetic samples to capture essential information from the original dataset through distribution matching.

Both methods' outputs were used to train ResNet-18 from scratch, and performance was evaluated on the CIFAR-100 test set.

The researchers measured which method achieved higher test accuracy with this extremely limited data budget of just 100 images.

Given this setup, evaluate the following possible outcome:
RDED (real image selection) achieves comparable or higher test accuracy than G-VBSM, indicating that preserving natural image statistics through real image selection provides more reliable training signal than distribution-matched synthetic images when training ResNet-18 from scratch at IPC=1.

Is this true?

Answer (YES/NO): NO